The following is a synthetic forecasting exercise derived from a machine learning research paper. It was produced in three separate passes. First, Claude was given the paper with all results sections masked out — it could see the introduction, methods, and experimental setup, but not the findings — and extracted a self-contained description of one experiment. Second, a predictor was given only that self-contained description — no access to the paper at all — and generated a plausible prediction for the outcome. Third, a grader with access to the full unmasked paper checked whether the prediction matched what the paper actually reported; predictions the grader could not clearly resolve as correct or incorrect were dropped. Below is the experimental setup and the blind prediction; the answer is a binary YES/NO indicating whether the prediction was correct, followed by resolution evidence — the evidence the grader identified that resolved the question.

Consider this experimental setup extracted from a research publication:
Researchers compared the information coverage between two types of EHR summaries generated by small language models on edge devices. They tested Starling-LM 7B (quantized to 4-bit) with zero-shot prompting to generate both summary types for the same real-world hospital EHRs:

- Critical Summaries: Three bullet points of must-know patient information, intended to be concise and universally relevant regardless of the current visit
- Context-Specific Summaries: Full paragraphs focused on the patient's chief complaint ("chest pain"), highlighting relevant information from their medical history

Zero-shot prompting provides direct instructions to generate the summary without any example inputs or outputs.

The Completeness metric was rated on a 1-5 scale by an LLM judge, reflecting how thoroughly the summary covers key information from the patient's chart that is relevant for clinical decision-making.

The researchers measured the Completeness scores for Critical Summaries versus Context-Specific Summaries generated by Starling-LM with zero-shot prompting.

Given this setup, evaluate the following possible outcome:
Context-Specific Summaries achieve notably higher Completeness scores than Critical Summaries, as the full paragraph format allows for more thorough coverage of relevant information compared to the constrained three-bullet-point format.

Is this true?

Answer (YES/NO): NO